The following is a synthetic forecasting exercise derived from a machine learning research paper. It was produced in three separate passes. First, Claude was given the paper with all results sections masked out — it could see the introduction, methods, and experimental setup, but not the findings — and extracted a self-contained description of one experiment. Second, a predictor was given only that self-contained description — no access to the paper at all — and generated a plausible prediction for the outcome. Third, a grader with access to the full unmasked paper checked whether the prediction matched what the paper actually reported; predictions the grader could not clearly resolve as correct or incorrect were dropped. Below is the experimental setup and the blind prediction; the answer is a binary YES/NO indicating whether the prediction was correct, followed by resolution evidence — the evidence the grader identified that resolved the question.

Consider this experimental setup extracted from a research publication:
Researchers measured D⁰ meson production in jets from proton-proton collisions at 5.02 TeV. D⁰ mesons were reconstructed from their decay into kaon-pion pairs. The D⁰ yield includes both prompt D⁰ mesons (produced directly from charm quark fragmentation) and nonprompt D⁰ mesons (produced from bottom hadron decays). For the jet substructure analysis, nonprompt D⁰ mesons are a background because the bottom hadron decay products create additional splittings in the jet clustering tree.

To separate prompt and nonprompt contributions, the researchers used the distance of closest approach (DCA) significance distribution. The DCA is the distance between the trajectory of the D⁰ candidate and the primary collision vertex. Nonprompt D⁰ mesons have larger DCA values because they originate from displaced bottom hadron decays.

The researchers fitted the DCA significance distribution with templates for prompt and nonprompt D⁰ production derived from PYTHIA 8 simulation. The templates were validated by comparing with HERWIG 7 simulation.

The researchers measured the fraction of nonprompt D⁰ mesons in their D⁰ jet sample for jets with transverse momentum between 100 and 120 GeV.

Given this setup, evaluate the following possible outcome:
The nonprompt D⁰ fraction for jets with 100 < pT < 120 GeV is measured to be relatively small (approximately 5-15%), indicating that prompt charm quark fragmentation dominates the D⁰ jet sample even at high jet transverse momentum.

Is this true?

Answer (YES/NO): NO